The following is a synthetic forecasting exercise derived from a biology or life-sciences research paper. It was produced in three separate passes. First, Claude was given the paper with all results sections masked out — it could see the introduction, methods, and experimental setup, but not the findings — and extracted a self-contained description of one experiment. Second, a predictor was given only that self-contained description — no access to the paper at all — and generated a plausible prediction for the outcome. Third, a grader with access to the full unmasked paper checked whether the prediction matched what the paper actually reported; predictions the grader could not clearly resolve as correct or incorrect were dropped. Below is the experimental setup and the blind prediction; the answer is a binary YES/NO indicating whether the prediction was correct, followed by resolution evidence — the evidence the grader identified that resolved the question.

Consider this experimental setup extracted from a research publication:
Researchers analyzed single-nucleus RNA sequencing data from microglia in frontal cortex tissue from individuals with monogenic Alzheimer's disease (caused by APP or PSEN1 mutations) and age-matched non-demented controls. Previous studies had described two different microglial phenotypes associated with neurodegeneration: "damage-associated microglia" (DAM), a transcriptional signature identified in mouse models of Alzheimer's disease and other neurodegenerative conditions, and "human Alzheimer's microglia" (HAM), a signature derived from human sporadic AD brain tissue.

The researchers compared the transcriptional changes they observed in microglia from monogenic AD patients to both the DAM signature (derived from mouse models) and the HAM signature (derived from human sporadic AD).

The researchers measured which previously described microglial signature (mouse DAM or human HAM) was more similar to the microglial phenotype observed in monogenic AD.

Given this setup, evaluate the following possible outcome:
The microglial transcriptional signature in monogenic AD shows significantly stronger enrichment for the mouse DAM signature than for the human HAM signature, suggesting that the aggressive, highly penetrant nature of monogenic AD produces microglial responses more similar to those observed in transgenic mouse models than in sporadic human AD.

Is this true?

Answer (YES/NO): NO